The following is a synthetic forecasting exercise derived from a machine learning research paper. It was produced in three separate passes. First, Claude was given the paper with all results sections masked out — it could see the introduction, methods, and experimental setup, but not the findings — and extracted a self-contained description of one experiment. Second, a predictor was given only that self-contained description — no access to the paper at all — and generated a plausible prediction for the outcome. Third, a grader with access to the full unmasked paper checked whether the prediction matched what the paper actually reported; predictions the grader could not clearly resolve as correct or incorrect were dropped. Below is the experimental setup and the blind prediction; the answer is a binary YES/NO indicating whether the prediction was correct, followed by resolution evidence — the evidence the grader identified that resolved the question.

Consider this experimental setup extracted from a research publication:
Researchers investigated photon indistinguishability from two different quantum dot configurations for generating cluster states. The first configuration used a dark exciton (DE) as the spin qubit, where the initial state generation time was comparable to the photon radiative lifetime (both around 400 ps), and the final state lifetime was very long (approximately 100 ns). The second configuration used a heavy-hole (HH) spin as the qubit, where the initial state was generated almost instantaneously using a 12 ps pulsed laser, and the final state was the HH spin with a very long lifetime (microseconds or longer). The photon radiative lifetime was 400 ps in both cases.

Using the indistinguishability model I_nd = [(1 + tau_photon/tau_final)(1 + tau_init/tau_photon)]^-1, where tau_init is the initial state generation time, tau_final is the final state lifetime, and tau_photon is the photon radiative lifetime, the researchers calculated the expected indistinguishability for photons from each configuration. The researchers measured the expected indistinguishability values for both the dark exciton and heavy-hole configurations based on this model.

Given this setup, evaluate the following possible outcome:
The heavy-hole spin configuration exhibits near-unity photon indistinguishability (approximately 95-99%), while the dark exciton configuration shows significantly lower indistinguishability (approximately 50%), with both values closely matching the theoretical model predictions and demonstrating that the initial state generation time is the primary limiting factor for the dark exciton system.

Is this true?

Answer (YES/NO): NO